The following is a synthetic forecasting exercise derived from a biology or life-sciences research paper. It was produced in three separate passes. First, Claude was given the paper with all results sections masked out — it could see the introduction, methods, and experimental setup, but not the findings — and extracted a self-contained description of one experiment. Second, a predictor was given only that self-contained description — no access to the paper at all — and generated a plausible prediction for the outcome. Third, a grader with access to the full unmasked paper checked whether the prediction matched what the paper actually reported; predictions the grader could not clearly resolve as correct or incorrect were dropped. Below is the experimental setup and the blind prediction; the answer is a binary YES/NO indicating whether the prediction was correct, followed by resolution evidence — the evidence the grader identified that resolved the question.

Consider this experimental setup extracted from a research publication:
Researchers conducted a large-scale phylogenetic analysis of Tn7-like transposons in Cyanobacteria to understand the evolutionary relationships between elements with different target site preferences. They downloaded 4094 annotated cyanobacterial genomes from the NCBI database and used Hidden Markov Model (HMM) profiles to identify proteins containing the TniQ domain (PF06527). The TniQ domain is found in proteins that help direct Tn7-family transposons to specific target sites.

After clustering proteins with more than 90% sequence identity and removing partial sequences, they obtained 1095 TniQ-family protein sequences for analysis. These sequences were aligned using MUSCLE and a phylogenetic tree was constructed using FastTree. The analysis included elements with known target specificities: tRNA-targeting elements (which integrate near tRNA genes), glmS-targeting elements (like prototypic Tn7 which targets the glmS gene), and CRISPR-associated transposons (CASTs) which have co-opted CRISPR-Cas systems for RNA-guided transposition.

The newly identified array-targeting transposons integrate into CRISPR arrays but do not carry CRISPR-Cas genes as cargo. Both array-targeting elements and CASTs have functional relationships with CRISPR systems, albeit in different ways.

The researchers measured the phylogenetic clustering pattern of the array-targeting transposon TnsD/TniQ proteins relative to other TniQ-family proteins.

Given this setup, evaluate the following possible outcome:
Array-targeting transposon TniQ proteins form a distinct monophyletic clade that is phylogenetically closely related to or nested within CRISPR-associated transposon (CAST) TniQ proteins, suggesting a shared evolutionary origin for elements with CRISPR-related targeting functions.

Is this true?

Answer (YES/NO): NO